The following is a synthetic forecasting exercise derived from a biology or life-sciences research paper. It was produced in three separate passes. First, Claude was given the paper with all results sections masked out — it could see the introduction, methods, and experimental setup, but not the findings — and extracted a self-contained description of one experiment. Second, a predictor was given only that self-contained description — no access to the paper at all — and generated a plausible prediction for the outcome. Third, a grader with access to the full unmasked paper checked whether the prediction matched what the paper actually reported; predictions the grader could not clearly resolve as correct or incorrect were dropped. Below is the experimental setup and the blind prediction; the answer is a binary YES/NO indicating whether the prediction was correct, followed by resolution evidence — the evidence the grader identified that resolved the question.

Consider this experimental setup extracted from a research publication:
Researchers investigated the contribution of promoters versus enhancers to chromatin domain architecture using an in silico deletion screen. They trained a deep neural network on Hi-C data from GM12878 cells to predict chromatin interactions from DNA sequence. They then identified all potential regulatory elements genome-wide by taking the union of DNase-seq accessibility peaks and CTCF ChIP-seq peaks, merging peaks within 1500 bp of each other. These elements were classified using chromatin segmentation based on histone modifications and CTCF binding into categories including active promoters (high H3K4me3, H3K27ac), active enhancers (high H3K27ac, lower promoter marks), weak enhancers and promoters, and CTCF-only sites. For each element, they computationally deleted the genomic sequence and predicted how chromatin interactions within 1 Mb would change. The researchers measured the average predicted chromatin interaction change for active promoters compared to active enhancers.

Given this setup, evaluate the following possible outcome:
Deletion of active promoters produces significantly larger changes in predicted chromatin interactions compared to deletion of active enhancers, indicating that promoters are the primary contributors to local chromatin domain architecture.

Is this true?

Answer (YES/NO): YES